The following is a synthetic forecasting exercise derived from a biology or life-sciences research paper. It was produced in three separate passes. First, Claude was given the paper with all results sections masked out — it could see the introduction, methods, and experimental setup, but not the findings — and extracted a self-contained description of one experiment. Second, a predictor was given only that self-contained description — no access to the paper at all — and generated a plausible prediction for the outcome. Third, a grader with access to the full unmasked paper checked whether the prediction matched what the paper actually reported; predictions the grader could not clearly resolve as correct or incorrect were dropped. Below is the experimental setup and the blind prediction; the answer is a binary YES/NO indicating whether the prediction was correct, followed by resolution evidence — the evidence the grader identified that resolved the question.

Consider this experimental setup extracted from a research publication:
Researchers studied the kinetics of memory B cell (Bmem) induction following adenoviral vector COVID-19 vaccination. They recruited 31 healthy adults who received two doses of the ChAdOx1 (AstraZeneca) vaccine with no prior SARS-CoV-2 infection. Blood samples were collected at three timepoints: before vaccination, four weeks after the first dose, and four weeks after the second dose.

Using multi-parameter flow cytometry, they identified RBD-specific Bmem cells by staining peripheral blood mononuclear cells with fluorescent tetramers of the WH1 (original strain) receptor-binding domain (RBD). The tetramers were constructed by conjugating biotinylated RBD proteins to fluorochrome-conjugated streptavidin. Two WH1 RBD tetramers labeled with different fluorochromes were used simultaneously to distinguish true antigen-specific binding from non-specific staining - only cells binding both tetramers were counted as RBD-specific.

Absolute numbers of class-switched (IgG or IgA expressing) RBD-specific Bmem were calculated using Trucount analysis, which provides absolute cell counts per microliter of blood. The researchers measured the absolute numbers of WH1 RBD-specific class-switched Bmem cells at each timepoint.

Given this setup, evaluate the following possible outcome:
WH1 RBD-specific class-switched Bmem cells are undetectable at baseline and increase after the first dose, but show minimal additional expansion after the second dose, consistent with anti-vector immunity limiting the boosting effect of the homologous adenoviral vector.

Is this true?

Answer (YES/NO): NO